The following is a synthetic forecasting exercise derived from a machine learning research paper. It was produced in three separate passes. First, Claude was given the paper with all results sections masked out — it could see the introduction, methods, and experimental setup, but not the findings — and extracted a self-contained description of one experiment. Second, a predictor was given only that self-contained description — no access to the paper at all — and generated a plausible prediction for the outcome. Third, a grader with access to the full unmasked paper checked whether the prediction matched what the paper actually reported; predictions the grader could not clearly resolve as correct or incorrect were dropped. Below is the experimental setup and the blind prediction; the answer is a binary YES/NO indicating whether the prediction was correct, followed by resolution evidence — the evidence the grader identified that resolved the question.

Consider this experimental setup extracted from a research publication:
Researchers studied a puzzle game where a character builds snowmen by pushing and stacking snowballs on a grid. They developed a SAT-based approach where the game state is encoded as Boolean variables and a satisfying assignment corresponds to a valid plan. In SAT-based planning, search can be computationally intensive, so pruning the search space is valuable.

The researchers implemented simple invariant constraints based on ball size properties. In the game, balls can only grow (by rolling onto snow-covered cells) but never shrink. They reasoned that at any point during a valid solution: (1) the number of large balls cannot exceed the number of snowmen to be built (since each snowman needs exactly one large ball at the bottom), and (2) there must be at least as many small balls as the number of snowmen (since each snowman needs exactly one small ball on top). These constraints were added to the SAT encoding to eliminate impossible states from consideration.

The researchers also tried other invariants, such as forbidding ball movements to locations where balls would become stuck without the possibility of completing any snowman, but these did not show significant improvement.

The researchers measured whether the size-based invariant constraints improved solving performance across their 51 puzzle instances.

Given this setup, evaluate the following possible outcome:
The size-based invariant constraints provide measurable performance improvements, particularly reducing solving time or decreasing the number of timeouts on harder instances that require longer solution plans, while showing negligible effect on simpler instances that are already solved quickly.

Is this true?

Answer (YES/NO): NO